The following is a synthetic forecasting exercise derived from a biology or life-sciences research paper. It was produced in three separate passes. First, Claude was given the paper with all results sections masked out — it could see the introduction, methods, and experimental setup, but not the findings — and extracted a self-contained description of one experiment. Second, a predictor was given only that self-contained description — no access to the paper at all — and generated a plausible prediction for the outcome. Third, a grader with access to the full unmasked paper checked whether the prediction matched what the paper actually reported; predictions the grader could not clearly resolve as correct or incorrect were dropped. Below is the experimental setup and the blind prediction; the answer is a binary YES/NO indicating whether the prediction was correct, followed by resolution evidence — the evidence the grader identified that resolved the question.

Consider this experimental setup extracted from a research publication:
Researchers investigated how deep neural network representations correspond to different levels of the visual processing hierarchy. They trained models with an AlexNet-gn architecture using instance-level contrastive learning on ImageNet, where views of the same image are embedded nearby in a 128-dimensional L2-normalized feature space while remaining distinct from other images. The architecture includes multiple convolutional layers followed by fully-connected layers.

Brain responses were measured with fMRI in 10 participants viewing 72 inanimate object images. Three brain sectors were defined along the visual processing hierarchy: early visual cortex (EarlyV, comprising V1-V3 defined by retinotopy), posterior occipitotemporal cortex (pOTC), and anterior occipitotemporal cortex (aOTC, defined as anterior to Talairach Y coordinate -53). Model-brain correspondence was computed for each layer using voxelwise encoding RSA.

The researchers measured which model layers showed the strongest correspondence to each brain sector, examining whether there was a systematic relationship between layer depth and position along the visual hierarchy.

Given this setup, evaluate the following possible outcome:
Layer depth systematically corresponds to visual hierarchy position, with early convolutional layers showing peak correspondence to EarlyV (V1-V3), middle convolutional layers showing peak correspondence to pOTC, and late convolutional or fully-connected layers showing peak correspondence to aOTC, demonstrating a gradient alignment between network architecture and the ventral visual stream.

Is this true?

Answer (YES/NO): YES